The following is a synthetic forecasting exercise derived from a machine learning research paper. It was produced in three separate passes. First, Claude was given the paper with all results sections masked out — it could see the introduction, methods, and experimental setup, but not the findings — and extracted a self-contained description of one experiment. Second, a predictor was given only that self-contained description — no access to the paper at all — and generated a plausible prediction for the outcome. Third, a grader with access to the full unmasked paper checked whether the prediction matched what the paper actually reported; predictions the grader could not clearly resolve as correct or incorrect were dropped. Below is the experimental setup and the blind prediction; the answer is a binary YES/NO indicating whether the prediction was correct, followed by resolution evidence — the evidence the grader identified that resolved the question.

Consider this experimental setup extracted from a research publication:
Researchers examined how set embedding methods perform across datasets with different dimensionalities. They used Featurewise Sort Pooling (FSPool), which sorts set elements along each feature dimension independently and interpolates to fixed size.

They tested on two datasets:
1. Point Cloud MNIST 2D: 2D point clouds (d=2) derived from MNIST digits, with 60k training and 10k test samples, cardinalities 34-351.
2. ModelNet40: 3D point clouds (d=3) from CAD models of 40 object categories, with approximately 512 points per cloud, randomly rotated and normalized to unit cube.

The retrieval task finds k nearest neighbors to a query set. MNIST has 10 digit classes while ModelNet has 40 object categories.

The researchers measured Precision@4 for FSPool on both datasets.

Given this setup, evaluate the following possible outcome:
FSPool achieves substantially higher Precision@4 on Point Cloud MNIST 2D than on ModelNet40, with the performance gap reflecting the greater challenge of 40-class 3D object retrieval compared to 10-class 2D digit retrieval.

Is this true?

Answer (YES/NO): YES